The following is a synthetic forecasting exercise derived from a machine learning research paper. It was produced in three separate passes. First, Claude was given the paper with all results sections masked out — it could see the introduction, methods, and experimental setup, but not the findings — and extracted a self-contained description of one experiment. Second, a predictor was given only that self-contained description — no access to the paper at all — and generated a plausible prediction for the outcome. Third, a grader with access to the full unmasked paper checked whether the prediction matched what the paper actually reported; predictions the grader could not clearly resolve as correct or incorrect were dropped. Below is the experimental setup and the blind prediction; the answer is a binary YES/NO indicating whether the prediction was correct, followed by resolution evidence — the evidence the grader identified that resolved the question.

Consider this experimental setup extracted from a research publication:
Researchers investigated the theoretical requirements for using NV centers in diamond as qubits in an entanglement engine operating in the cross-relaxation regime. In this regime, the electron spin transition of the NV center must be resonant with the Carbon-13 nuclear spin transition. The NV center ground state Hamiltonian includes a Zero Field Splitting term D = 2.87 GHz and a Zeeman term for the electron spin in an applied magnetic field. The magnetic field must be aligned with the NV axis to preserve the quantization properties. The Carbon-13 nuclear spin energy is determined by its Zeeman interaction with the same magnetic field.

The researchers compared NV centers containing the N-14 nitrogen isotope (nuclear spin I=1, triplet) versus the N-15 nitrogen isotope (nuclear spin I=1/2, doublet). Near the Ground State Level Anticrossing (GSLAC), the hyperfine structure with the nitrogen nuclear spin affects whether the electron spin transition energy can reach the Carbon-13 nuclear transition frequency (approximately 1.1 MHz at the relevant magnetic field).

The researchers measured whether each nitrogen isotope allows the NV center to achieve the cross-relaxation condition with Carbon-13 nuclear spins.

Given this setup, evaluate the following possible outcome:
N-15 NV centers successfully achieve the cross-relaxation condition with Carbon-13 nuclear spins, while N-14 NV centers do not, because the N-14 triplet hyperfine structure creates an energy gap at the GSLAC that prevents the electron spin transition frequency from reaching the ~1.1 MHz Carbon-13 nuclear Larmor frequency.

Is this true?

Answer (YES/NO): NO